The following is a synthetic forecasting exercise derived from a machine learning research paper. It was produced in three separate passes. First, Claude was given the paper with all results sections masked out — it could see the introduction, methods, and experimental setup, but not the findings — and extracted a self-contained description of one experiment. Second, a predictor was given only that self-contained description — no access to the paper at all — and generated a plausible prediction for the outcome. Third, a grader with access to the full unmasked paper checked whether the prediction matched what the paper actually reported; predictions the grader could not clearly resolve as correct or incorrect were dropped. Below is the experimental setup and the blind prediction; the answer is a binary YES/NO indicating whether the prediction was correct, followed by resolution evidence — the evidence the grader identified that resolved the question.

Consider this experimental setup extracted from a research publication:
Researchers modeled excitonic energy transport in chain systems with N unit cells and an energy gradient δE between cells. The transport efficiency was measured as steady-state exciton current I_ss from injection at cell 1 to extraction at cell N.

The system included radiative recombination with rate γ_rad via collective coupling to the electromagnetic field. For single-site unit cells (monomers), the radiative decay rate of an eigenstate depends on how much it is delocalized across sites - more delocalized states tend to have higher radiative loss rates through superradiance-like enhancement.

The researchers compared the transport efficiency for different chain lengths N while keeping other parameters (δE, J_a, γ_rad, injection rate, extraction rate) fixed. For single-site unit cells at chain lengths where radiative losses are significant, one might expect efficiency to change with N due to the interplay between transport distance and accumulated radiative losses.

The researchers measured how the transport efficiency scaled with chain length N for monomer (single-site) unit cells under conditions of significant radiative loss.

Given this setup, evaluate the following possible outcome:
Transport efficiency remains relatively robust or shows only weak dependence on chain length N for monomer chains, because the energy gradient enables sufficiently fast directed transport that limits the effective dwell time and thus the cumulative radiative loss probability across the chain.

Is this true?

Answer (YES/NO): NO